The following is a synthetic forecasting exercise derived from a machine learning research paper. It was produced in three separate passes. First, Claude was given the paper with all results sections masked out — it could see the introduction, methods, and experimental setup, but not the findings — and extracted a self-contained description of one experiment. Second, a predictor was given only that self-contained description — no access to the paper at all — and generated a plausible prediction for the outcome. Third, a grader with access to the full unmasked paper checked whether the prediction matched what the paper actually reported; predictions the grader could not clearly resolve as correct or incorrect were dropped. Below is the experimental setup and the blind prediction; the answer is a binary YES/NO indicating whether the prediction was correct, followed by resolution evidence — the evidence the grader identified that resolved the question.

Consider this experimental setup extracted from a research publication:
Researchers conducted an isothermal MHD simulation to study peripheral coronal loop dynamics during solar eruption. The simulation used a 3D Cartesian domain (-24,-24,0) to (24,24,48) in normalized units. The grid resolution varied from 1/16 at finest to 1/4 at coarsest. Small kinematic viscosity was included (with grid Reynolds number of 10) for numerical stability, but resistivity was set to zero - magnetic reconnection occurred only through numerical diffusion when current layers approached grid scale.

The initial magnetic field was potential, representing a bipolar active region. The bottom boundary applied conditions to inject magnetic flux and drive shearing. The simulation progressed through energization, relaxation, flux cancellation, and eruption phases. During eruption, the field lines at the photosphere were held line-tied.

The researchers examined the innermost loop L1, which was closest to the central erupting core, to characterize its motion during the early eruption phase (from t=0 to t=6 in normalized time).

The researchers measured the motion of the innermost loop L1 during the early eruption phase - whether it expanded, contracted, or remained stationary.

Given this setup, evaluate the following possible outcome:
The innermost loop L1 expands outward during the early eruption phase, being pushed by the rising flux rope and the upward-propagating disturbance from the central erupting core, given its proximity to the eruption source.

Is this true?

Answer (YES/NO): NO